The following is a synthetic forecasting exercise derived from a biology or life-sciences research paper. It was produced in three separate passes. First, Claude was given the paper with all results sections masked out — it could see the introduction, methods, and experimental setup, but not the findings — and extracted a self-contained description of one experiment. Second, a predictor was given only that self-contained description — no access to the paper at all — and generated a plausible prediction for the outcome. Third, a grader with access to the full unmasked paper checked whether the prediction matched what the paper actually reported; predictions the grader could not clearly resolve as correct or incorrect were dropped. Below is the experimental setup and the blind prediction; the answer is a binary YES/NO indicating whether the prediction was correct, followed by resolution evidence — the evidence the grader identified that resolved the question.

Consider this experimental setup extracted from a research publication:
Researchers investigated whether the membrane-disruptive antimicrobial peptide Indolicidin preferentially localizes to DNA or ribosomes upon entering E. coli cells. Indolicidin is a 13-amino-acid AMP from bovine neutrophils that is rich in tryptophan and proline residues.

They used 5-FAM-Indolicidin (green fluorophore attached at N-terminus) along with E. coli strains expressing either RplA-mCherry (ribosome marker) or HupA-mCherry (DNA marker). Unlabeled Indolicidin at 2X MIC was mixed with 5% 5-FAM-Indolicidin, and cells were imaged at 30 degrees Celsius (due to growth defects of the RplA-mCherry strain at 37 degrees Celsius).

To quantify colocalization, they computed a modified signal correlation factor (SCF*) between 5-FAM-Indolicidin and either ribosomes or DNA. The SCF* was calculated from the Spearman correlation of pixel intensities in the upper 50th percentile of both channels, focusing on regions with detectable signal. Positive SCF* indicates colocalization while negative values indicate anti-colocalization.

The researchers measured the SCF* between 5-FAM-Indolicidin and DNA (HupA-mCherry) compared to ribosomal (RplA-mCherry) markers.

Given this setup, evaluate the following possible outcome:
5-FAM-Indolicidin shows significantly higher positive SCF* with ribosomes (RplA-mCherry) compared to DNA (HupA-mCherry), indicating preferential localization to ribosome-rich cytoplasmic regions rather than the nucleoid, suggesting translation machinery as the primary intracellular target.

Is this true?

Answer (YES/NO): YES